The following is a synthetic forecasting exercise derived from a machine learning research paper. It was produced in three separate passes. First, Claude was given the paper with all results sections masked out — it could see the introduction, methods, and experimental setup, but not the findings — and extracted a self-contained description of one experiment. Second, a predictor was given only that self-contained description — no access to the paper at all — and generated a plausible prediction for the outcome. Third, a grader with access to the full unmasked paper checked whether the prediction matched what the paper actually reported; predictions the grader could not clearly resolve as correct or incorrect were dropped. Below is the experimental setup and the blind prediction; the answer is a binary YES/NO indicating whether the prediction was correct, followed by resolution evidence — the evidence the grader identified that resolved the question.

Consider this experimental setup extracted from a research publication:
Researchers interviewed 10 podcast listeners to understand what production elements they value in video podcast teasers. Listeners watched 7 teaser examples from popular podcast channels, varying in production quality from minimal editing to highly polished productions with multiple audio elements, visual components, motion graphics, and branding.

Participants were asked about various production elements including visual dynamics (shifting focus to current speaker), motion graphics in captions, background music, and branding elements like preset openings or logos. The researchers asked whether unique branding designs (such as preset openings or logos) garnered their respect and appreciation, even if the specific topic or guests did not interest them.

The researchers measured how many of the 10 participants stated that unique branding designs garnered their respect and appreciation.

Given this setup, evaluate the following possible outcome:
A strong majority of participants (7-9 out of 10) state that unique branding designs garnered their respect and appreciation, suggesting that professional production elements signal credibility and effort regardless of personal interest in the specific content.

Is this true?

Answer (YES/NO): YES